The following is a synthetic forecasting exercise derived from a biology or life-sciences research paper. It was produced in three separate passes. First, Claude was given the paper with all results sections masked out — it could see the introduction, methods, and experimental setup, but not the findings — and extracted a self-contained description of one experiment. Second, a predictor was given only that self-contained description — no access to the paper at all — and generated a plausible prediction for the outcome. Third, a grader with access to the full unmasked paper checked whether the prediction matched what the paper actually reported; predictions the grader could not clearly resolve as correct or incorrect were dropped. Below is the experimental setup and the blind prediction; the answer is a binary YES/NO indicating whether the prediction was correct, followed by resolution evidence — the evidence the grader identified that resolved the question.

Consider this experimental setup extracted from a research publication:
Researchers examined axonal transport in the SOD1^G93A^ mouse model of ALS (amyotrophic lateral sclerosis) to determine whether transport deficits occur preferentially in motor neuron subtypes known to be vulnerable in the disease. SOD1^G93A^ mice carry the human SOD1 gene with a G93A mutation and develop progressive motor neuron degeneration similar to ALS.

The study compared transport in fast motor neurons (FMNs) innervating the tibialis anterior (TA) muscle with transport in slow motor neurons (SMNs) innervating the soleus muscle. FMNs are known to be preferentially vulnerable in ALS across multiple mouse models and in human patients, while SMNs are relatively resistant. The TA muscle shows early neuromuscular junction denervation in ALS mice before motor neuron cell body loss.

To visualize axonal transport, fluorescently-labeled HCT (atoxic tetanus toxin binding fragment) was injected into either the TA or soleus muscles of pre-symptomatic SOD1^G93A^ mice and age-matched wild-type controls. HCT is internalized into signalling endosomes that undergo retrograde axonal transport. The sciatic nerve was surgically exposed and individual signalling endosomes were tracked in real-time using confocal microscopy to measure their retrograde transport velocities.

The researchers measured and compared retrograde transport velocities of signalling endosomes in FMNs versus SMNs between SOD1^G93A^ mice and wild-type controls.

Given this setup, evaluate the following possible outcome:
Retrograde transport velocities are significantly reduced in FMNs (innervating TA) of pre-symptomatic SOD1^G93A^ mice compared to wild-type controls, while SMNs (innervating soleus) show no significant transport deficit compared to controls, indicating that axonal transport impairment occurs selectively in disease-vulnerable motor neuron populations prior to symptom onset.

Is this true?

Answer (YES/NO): NO